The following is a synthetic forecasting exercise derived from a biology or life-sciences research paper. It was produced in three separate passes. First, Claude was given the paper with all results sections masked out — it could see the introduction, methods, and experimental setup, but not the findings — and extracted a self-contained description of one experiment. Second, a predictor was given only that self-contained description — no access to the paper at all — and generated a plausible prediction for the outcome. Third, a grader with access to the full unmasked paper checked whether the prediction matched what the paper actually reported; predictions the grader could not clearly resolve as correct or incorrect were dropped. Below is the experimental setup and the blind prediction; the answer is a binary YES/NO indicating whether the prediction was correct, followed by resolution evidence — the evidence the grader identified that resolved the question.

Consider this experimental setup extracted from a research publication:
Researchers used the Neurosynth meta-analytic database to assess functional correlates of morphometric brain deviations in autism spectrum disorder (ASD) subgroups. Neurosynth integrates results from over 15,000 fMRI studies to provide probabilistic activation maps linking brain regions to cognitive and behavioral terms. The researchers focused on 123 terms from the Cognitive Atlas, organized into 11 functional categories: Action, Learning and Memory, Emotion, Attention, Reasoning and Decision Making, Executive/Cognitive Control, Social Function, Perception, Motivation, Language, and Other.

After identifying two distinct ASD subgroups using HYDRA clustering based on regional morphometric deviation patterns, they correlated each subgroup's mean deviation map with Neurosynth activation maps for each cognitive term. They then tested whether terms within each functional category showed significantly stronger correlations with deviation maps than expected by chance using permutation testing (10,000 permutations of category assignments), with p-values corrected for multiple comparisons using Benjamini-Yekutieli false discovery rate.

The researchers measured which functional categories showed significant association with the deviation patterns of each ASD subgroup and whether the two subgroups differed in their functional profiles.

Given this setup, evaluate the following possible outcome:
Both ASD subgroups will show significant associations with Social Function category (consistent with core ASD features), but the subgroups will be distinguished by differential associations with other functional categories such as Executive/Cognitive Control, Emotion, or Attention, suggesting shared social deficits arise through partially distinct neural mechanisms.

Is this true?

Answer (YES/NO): NO